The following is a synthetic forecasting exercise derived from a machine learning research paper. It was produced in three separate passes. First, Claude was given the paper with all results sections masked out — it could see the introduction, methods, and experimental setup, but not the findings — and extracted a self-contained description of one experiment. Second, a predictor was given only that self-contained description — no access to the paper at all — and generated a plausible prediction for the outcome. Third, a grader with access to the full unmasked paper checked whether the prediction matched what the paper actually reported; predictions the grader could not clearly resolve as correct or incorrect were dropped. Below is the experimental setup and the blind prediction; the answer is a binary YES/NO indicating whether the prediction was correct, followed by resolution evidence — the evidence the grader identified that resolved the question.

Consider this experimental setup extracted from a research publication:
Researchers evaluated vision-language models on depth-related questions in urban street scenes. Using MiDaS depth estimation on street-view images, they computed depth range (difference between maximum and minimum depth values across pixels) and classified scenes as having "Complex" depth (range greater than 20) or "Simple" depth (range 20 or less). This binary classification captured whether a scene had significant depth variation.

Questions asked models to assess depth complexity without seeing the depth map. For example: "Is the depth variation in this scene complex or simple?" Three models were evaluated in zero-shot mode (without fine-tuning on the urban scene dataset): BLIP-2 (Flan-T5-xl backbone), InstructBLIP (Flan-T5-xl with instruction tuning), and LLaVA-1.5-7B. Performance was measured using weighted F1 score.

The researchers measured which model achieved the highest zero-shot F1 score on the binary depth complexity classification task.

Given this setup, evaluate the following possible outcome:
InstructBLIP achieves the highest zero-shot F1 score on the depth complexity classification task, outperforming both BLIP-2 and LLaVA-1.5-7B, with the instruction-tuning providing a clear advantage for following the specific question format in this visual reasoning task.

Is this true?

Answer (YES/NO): NO